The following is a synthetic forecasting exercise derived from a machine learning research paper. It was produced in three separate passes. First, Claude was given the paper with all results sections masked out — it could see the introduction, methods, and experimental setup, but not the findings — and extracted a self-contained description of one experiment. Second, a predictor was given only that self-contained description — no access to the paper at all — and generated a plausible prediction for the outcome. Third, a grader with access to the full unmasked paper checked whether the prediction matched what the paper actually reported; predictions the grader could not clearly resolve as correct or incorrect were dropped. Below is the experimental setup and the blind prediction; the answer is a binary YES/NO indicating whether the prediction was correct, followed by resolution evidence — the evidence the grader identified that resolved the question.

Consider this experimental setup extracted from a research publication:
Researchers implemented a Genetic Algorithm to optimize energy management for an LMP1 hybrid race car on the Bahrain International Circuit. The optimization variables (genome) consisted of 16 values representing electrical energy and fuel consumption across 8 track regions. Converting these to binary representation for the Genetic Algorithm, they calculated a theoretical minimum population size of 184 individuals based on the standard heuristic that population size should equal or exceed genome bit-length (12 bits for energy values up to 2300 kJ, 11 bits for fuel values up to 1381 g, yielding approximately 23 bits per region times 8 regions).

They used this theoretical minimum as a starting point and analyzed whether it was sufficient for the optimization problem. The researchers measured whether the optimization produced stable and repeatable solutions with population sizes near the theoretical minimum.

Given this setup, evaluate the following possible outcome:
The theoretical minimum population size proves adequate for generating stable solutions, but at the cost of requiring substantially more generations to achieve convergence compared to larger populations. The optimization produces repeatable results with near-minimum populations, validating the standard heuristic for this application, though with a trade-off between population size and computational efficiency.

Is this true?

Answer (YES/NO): NO